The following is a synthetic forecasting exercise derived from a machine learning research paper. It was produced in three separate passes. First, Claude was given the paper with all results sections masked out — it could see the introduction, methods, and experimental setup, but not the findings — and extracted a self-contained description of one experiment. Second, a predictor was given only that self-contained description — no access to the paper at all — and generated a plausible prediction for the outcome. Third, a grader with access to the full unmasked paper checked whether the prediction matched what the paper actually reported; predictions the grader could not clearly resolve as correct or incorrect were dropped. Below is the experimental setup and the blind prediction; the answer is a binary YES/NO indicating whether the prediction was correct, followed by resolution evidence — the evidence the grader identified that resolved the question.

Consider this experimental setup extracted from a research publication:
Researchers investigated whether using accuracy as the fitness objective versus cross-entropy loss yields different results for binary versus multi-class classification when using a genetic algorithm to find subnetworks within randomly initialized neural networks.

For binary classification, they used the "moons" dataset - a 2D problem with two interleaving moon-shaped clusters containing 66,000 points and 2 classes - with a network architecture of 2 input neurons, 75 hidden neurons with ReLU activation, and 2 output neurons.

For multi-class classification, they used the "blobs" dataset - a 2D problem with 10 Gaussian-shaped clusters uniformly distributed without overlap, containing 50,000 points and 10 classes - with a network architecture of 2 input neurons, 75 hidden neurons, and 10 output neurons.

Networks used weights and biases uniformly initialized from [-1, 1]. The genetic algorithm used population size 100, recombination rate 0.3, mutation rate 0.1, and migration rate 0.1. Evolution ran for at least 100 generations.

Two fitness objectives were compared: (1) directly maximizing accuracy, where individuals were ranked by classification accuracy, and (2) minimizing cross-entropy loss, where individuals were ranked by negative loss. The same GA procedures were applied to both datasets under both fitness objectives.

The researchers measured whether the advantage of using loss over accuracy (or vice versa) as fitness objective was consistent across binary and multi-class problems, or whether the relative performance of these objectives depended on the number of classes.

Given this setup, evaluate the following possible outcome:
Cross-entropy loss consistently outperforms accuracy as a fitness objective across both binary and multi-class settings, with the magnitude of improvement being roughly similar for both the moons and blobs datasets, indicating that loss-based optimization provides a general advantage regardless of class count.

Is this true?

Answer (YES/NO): NO